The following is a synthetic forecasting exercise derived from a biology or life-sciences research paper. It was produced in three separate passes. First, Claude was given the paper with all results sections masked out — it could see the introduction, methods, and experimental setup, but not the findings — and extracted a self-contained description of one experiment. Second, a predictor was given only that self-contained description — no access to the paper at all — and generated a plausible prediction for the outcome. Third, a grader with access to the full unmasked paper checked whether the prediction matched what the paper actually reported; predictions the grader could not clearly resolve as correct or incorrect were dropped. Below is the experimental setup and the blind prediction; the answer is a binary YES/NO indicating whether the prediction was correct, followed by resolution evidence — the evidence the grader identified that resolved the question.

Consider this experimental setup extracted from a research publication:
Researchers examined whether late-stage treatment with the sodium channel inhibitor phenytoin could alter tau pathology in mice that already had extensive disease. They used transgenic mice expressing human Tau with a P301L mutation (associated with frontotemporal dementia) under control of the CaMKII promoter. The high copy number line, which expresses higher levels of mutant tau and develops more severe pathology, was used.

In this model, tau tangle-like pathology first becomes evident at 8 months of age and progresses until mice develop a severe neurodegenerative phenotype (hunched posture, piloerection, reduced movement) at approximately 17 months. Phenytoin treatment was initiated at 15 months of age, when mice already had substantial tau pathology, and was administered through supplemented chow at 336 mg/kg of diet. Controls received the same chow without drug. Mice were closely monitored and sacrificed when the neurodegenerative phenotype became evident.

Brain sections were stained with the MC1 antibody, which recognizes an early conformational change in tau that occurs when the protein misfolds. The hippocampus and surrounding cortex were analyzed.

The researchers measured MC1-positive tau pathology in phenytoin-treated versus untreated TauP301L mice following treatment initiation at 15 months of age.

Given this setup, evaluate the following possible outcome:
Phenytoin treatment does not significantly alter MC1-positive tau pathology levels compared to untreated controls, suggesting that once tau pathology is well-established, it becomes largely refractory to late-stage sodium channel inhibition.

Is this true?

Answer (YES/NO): NO